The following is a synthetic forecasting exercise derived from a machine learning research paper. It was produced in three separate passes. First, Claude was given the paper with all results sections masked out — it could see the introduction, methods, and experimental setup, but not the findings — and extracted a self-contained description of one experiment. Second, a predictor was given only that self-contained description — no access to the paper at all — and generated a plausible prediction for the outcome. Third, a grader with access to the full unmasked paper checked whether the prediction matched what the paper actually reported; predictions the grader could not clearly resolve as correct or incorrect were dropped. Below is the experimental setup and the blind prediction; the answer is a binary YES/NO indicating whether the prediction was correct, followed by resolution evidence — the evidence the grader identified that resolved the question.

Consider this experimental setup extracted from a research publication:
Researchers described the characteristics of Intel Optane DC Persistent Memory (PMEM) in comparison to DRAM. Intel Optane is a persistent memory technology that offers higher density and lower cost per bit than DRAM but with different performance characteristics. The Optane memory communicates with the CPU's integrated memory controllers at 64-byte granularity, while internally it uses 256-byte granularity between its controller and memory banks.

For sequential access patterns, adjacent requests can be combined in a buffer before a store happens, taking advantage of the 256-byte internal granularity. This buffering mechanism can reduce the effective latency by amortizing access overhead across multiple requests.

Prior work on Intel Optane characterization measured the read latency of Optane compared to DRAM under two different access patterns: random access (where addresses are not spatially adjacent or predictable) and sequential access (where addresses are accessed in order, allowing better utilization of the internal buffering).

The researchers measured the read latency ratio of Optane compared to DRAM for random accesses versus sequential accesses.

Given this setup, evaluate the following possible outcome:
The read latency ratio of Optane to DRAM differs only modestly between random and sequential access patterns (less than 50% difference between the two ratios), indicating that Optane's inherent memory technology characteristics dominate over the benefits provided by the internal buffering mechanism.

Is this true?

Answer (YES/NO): NO